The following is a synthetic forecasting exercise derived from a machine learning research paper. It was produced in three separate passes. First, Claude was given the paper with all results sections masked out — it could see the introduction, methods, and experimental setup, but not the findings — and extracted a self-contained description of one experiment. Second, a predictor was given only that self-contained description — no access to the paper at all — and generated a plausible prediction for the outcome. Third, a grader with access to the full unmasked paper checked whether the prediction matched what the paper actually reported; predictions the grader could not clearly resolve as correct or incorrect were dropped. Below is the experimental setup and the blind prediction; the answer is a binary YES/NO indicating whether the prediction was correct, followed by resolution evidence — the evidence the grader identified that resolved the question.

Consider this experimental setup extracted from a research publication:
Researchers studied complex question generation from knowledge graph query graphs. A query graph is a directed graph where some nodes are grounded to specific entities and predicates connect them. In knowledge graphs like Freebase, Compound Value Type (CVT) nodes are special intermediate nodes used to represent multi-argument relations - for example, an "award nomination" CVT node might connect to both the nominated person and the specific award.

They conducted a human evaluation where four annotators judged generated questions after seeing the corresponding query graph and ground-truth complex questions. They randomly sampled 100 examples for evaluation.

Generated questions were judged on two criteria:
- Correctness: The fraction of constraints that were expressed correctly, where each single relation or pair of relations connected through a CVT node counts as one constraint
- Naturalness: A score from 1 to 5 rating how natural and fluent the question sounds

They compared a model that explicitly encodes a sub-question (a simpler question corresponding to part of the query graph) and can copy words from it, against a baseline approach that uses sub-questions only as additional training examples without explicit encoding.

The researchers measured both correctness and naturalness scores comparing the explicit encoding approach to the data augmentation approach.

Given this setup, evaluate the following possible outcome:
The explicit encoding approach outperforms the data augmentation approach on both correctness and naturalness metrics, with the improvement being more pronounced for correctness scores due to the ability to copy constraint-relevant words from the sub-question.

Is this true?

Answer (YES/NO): NO